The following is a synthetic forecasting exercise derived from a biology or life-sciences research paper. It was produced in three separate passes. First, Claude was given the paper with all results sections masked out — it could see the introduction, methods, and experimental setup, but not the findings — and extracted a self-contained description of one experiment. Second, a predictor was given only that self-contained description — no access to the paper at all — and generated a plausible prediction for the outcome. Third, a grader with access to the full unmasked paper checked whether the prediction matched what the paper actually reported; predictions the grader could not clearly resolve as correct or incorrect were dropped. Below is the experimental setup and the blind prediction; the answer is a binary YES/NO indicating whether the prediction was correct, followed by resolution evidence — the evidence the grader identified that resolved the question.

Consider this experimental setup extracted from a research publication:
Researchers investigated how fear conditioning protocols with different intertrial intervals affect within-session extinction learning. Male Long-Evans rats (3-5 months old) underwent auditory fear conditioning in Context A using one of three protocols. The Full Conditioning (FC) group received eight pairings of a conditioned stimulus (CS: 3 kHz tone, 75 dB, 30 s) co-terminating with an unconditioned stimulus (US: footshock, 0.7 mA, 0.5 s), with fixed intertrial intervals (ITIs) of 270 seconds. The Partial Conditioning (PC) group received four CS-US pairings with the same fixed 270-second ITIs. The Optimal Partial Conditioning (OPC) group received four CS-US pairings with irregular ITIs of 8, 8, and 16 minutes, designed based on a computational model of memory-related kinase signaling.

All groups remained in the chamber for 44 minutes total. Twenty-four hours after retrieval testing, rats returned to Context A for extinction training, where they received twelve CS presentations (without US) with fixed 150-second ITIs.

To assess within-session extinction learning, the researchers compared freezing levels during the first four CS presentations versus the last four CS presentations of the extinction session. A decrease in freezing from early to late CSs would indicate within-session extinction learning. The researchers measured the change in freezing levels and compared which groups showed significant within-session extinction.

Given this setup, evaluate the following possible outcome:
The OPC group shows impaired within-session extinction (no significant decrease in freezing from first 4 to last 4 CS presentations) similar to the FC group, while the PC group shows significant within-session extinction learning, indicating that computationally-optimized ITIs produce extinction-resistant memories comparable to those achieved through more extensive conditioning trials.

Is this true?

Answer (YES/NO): YES